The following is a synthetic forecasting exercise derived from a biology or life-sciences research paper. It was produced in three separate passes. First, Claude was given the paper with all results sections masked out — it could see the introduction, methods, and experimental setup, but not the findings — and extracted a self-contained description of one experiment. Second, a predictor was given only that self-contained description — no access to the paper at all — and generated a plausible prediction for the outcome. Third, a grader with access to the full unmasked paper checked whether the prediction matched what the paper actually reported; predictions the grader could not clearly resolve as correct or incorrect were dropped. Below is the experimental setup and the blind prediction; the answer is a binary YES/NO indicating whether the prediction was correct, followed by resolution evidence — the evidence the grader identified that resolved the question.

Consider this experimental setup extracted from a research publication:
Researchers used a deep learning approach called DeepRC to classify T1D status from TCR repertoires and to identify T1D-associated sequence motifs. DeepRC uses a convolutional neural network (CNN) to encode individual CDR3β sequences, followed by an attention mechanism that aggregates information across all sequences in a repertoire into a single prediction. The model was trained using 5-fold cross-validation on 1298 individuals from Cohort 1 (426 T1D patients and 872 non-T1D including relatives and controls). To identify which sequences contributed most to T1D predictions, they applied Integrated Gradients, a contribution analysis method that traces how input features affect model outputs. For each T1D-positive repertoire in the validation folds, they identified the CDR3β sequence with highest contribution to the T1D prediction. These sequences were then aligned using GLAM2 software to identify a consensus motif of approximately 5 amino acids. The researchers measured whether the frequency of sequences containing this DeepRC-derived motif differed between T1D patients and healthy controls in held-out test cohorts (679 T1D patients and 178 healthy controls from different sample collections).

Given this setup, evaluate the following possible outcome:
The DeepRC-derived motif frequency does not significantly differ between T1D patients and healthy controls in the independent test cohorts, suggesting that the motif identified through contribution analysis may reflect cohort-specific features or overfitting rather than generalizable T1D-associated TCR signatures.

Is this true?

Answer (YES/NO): NO